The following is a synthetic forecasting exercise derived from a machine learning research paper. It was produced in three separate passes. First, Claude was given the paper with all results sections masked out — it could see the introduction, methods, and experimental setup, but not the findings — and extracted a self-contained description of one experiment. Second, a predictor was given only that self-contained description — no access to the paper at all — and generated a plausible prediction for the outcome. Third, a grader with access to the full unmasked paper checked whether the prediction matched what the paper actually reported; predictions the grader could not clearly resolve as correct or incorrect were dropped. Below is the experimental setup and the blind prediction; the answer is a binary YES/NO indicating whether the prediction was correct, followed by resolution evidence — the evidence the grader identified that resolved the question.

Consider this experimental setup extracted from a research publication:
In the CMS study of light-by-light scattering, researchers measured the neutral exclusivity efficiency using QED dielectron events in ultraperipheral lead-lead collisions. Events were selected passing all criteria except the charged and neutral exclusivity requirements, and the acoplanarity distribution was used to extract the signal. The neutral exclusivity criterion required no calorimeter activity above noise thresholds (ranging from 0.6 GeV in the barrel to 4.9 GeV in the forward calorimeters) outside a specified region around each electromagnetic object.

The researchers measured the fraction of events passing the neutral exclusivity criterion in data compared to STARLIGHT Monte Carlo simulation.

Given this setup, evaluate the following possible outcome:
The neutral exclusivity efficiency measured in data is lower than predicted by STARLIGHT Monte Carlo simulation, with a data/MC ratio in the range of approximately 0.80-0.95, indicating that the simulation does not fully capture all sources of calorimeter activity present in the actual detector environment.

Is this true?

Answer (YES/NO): YES